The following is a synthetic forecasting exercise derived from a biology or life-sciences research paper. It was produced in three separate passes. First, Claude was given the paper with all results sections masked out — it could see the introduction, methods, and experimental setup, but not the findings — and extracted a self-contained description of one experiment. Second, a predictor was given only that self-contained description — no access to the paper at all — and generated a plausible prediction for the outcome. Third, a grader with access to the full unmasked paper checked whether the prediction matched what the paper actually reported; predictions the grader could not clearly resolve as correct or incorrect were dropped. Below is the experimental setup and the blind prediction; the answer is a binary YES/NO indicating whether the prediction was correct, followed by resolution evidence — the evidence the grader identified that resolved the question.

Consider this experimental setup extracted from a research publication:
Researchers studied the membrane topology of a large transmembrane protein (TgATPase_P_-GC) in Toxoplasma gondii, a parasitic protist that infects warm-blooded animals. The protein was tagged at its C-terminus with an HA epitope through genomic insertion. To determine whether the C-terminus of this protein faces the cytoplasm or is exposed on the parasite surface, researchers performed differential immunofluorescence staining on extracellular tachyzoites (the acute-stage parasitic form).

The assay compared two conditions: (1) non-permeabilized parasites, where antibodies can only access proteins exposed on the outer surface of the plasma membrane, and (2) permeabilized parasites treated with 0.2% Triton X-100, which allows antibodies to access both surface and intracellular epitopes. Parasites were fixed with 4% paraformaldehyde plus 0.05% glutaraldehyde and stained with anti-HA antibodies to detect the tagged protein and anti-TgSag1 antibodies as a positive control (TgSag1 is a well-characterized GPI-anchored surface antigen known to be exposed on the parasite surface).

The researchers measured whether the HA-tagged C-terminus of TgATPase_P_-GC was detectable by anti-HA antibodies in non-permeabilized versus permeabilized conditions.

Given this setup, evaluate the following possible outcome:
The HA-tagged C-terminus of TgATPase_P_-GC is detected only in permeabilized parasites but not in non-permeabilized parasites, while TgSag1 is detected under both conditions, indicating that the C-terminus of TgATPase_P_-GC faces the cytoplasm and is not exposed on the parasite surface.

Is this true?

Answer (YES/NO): YES